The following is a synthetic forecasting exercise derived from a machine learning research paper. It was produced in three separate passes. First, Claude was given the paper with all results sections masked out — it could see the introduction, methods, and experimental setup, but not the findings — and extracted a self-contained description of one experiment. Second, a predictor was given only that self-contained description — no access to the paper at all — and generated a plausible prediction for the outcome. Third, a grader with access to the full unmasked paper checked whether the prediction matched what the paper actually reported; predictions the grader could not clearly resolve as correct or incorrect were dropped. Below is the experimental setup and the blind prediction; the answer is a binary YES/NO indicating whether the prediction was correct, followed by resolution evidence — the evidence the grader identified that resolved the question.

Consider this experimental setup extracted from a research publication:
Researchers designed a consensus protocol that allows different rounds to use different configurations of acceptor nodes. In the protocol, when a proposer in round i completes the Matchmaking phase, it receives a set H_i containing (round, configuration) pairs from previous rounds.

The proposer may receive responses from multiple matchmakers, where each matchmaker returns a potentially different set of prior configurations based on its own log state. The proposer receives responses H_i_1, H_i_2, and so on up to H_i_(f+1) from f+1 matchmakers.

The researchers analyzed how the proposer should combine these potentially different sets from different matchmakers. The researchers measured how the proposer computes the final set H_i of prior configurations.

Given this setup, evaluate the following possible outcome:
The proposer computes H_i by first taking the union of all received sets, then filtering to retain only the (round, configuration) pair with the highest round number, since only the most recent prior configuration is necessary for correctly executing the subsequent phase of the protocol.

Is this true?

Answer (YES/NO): NO